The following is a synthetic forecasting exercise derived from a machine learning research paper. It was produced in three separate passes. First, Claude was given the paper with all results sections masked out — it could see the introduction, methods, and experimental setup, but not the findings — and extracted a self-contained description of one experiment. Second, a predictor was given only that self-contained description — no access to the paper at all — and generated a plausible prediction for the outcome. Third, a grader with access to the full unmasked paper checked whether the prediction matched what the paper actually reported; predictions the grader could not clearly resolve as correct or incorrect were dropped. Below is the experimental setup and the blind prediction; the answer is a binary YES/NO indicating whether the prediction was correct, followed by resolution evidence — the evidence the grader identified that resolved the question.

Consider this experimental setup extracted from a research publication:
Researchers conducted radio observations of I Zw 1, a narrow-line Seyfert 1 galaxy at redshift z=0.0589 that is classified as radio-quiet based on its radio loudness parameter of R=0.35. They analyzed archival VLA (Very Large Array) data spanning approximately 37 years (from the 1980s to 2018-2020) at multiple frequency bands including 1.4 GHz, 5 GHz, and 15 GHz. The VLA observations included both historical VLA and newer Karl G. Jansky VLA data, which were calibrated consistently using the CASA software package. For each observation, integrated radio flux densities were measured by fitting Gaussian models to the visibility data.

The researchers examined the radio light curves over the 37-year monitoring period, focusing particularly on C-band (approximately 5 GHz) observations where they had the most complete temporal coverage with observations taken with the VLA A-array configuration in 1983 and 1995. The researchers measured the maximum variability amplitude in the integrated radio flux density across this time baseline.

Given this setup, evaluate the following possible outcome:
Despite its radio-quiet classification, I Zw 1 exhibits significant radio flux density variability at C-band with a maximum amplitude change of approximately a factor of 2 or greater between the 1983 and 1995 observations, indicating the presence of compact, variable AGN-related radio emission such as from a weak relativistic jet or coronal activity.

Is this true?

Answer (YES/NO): NO